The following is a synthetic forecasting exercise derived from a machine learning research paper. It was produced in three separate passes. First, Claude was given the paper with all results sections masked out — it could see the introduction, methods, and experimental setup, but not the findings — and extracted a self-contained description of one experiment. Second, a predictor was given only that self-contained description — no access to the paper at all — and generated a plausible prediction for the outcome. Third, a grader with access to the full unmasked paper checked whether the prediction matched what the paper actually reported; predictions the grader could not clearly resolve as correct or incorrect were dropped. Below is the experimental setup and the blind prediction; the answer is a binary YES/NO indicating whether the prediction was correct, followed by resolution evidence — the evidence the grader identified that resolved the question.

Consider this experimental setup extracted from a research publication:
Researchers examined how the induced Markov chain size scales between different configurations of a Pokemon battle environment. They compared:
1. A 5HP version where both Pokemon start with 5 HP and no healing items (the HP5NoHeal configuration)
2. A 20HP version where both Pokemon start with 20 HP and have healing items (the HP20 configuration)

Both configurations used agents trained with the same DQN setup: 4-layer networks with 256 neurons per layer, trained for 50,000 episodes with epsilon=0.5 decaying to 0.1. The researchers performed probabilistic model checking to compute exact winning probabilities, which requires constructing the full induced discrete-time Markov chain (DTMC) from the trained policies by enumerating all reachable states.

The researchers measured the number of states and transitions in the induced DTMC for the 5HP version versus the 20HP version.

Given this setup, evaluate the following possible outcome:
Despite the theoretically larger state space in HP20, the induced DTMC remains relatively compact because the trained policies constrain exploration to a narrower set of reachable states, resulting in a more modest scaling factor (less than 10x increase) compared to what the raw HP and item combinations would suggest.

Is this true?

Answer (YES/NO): NO